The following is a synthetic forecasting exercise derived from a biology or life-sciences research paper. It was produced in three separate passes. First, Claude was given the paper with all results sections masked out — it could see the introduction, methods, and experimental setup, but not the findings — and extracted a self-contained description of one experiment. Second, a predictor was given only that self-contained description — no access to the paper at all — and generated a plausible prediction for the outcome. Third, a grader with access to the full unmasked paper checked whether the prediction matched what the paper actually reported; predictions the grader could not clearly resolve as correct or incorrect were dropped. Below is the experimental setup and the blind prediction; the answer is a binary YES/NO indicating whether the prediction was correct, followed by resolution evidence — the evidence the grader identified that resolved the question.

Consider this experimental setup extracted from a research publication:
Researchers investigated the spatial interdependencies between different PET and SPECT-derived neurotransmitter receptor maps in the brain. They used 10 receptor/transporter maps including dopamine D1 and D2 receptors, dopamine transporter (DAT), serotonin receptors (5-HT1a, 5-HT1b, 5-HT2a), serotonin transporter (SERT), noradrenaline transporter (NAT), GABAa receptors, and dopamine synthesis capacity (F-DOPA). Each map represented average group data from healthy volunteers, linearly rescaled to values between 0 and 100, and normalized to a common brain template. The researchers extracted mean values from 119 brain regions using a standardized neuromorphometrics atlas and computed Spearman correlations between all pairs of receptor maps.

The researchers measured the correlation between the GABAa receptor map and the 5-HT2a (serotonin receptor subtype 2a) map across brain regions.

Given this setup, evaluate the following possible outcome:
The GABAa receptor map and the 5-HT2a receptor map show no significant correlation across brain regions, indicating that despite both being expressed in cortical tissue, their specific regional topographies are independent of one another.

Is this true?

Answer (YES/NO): NO